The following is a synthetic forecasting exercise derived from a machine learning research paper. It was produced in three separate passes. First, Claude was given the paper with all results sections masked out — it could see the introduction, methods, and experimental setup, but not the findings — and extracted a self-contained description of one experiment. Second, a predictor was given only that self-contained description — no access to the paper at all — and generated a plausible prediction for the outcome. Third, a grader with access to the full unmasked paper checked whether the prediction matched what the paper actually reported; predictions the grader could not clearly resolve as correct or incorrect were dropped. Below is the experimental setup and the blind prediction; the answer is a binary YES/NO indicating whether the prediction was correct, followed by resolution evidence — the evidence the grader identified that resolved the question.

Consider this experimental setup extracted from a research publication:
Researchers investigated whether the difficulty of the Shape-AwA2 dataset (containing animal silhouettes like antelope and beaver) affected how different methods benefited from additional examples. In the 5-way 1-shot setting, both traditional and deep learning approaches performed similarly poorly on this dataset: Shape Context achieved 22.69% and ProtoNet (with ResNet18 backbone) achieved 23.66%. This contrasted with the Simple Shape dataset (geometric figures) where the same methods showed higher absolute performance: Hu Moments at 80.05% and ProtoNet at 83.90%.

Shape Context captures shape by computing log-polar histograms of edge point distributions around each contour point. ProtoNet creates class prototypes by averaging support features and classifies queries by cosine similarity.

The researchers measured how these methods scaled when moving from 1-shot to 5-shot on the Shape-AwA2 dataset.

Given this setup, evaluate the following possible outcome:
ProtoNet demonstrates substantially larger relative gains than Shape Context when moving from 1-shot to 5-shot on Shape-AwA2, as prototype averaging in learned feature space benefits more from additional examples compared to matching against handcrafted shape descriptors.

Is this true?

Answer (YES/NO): NO